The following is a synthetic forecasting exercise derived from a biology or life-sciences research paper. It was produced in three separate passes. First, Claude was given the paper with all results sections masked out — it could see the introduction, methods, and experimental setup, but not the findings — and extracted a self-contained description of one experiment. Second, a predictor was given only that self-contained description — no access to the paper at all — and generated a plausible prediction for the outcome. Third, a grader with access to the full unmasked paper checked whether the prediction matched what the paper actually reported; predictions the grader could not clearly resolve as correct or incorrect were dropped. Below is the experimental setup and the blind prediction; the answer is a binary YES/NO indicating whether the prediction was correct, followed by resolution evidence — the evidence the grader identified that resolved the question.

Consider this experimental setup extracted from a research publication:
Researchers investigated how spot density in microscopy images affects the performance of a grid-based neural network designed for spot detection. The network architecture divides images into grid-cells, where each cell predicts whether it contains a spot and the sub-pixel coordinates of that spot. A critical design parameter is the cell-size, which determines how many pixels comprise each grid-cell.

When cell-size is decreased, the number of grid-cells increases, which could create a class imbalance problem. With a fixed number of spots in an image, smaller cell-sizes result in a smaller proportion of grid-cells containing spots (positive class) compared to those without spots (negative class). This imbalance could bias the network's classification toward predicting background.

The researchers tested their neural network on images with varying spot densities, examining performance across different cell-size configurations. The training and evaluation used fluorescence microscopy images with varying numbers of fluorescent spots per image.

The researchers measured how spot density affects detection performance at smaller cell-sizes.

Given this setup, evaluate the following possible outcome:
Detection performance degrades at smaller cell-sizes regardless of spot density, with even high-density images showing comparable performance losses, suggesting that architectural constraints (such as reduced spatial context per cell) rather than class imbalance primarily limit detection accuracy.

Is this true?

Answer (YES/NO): NO